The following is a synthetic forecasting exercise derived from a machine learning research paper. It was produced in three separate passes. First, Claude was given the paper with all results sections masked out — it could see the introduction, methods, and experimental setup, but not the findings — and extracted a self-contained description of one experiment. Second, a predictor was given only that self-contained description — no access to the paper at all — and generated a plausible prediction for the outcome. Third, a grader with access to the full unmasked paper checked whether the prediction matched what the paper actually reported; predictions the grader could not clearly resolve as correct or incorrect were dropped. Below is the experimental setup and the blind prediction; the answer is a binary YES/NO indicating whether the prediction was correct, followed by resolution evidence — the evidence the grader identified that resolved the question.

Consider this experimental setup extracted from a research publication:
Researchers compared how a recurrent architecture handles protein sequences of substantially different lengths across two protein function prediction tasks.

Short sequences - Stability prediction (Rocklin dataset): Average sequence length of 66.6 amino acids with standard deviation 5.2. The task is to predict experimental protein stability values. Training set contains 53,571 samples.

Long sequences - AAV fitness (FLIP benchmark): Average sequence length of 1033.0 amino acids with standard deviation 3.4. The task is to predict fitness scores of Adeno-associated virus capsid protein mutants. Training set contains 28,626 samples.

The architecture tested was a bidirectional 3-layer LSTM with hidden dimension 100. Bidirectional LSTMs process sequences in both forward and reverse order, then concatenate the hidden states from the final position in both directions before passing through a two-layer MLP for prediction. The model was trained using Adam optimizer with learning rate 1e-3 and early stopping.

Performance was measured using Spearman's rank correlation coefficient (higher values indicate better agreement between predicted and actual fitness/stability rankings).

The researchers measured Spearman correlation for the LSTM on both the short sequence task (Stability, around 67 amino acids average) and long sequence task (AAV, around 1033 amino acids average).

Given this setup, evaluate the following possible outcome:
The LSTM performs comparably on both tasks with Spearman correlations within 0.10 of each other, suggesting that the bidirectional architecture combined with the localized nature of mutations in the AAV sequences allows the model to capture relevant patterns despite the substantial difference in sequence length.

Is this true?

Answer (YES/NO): NO